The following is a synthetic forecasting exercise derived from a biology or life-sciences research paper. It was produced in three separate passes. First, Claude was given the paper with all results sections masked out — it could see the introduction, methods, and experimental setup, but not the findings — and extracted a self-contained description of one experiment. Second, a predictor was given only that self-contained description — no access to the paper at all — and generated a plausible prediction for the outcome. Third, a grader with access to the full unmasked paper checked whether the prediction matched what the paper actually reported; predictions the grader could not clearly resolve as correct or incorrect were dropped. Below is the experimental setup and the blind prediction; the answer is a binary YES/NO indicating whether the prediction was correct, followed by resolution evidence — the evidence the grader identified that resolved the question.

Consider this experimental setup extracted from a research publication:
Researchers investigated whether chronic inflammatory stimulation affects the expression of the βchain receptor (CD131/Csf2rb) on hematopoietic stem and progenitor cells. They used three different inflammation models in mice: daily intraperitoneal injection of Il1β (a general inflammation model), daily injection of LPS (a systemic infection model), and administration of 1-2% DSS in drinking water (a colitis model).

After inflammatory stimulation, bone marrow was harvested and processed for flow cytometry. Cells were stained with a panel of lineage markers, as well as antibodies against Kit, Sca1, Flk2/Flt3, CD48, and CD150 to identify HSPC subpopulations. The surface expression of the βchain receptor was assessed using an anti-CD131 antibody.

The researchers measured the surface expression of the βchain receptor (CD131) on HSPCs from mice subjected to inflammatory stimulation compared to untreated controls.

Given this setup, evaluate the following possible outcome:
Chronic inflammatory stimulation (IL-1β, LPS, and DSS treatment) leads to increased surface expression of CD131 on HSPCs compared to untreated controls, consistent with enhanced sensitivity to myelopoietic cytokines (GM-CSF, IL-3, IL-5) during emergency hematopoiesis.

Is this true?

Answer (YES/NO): YES